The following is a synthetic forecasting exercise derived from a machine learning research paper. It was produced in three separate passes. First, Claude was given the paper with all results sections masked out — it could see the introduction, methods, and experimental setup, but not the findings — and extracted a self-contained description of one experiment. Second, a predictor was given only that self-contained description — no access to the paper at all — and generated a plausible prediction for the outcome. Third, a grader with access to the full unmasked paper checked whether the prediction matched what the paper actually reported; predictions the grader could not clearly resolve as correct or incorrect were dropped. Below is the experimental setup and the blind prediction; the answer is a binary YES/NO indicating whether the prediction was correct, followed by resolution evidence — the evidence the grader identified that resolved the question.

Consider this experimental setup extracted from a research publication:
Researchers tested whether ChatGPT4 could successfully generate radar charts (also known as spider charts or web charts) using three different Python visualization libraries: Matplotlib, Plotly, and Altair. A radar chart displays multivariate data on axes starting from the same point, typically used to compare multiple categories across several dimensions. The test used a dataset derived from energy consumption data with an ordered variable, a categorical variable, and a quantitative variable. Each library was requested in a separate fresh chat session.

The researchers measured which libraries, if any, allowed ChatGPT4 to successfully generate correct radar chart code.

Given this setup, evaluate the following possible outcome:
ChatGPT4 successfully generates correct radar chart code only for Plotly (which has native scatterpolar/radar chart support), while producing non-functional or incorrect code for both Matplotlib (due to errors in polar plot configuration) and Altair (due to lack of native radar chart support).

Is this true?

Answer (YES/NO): NO